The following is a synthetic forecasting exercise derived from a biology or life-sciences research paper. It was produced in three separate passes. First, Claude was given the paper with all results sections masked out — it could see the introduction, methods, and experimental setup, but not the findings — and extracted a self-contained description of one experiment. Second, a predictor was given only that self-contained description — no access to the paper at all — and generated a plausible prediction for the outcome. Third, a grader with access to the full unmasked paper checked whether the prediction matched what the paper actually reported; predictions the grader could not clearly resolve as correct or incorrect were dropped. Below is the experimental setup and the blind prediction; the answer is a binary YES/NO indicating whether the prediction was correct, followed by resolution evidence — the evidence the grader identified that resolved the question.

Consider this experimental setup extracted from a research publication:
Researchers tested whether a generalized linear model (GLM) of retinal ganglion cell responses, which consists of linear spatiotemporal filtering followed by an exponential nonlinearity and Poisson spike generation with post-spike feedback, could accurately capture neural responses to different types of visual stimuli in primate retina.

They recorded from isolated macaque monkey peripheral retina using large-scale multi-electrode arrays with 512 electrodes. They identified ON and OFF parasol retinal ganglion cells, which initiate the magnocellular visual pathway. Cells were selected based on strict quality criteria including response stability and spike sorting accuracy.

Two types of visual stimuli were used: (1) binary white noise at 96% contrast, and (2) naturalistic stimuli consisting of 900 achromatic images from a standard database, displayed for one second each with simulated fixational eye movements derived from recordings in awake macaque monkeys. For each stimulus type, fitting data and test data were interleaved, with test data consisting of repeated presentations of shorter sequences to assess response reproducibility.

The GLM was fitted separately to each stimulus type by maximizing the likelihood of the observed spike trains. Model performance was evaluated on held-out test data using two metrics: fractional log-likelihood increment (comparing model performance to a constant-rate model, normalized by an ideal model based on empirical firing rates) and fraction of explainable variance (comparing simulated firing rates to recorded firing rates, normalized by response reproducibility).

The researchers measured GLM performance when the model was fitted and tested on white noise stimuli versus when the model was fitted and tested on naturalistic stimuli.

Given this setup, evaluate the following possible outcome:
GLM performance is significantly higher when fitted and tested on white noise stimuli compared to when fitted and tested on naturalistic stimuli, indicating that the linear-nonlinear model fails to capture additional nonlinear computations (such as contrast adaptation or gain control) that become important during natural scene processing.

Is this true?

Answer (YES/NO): YES